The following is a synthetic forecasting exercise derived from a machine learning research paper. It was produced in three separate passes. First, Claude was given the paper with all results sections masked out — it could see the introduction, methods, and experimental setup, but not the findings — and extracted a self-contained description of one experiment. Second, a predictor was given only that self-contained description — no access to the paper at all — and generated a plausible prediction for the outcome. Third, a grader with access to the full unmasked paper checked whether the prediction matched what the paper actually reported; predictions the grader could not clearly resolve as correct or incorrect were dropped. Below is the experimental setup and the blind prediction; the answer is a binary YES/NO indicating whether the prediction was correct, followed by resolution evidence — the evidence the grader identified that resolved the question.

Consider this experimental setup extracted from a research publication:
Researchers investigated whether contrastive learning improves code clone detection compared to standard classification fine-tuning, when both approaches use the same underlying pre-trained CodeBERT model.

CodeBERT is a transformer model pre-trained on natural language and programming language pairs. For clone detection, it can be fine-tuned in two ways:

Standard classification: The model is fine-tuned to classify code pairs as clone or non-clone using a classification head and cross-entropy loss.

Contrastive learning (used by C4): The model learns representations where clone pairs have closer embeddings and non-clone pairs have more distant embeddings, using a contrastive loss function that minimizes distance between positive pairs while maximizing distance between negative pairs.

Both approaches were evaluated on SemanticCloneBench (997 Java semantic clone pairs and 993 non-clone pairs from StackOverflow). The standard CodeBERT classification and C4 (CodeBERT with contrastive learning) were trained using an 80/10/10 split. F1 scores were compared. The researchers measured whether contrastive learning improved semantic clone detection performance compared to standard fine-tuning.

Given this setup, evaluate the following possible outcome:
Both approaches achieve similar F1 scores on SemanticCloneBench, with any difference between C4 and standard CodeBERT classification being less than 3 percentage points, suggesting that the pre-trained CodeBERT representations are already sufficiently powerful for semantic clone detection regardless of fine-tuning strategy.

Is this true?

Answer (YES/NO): NO